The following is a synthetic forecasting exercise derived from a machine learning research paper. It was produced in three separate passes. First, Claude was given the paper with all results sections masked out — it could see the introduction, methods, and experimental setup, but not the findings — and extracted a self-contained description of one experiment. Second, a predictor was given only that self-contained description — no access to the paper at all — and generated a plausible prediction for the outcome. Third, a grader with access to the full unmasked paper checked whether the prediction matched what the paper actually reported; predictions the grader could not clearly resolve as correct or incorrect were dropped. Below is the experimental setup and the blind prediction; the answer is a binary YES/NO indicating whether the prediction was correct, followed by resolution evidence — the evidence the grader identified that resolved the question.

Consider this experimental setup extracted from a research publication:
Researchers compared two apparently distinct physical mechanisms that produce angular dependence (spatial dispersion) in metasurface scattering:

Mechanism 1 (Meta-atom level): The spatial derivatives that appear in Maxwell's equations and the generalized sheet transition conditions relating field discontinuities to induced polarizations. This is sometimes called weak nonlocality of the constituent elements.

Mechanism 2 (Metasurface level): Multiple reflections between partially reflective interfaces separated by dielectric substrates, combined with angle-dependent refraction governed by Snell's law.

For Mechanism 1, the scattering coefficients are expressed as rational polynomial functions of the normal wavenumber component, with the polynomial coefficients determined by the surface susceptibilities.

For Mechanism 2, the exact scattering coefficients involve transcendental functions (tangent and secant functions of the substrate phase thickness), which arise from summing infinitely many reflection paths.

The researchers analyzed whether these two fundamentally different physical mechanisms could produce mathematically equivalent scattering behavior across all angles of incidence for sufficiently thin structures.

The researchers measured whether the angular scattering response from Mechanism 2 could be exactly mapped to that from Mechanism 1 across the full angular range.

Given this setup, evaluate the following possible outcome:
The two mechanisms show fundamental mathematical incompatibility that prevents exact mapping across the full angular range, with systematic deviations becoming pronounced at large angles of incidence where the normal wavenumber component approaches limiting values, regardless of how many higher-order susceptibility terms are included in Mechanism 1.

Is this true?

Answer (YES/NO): NO